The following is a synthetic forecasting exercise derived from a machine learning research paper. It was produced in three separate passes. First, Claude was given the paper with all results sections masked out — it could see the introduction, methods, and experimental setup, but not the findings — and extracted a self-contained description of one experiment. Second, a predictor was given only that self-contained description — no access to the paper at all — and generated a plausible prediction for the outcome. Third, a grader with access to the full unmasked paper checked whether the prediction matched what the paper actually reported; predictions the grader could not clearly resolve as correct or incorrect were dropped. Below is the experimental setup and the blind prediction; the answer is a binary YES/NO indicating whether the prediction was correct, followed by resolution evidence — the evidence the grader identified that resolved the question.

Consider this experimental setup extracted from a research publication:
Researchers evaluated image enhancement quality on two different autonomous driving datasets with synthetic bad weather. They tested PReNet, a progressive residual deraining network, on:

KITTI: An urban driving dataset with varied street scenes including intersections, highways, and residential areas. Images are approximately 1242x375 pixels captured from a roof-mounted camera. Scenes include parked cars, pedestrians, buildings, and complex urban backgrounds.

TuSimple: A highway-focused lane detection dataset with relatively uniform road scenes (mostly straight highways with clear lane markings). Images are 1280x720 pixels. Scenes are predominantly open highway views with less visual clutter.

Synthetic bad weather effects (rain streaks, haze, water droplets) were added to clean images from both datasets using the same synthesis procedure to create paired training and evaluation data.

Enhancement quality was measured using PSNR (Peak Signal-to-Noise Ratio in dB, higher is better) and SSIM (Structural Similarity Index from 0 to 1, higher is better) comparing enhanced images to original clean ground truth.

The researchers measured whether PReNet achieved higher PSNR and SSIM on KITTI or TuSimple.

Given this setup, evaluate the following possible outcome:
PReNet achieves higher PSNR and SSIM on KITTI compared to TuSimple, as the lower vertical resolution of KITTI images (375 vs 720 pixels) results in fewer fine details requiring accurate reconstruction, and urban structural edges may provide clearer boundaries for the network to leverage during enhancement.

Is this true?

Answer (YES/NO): NO